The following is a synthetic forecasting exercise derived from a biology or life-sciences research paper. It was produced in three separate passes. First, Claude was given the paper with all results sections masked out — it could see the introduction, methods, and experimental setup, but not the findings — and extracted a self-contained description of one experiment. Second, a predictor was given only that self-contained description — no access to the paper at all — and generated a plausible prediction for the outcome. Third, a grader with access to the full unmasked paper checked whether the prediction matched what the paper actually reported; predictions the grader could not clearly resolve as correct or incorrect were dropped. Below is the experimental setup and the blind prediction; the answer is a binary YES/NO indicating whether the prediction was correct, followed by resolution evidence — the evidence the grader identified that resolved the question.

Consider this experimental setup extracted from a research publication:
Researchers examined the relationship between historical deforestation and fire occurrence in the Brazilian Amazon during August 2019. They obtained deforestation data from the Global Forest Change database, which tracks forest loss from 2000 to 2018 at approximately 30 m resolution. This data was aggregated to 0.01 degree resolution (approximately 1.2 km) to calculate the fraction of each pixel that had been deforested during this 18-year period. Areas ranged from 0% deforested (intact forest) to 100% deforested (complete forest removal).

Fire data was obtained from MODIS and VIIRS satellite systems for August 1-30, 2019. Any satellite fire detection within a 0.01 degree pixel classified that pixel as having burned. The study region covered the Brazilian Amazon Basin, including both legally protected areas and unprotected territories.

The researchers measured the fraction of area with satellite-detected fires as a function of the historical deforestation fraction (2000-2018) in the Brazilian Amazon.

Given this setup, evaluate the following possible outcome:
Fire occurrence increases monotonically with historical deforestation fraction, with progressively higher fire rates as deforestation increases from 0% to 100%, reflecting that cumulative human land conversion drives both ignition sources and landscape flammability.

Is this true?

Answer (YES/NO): YES